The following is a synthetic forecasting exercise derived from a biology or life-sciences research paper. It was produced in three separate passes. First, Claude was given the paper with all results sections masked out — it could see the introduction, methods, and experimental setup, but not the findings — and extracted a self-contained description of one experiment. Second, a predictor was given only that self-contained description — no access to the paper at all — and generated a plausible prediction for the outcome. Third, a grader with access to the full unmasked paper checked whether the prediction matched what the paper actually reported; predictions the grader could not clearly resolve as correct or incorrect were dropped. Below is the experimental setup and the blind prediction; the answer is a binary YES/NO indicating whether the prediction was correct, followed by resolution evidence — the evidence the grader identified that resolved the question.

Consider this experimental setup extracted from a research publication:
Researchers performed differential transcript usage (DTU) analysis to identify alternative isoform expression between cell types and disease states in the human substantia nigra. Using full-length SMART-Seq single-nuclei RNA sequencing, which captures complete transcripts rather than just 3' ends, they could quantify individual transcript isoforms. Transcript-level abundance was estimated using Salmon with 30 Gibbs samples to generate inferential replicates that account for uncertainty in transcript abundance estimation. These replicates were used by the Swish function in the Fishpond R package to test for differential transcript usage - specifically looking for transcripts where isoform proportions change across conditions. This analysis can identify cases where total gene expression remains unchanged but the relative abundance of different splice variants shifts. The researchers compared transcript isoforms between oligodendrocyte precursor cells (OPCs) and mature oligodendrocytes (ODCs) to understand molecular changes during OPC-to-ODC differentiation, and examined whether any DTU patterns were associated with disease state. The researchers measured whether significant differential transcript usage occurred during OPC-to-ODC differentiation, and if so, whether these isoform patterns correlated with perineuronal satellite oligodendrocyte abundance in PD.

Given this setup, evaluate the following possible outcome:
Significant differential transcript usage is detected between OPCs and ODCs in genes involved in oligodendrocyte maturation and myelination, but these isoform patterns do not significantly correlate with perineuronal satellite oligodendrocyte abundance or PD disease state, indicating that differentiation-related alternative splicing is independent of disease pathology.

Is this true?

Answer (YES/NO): NO